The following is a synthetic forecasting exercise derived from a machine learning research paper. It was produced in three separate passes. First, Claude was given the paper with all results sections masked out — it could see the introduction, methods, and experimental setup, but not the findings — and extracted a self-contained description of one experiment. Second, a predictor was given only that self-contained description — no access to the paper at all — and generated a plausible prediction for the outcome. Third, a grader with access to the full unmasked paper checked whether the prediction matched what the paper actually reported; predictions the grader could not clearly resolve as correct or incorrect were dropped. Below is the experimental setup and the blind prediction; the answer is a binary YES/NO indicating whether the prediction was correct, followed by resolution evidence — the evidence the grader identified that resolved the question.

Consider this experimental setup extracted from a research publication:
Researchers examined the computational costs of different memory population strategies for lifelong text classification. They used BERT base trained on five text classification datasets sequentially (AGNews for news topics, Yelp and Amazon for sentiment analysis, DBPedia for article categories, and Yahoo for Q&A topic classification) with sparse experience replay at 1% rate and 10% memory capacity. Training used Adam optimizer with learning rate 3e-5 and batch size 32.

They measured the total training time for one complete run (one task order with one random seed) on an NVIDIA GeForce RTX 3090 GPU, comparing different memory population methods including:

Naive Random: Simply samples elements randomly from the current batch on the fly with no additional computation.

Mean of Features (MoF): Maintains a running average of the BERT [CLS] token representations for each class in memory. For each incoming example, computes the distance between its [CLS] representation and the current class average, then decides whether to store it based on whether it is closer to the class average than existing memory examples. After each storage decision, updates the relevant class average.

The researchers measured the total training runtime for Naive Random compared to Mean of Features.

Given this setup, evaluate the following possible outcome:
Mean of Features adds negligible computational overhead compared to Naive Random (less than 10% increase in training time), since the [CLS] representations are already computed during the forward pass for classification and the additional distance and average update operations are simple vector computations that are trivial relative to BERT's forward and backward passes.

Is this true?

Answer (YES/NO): NO